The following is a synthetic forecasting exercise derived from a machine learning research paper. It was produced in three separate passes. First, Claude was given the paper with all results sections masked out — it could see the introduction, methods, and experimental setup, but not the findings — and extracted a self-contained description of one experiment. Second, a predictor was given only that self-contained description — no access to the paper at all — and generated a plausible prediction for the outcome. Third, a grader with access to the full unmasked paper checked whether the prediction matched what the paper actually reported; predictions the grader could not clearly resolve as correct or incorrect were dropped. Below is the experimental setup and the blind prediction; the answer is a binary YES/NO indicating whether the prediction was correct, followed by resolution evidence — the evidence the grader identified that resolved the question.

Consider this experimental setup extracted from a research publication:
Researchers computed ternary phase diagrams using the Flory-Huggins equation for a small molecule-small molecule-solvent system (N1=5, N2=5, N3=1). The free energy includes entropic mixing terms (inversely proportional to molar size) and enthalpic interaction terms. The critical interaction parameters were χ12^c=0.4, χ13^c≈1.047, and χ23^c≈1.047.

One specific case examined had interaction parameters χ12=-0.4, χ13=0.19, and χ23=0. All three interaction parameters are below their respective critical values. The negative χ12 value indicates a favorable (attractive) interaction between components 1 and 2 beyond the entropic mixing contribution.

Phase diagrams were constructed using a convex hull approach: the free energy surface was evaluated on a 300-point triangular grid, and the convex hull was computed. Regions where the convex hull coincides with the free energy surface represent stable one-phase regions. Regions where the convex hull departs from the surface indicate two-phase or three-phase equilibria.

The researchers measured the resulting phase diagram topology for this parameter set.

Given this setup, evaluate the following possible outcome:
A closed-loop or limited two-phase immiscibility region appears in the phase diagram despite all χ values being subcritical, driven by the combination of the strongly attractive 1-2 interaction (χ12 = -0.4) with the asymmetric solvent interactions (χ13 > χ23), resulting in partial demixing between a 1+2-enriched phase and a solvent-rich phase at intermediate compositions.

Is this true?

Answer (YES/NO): NO